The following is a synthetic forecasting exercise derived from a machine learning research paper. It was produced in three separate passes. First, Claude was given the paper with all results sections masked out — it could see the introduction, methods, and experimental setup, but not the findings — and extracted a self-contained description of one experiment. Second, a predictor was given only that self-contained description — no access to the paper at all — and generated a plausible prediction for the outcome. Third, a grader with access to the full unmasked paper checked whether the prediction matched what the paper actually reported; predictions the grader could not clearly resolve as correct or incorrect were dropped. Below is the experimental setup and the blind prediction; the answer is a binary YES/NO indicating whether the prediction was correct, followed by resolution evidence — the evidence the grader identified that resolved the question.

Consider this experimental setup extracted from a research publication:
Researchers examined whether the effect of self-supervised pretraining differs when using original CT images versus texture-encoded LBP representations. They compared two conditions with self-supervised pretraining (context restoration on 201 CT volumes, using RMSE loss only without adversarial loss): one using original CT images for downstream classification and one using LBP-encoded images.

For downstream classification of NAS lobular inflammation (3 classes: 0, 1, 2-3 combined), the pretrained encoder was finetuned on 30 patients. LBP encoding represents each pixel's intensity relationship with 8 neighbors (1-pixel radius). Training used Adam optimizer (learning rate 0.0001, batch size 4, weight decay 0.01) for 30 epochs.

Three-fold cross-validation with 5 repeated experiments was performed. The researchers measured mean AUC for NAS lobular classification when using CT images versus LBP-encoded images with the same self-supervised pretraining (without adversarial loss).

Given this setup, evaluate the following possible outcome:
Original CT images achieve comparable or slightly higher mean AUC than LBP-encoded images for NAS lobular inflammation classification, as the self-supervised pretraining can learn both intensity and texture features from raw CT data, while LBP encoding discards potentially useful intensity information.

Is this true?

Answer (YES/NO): NO